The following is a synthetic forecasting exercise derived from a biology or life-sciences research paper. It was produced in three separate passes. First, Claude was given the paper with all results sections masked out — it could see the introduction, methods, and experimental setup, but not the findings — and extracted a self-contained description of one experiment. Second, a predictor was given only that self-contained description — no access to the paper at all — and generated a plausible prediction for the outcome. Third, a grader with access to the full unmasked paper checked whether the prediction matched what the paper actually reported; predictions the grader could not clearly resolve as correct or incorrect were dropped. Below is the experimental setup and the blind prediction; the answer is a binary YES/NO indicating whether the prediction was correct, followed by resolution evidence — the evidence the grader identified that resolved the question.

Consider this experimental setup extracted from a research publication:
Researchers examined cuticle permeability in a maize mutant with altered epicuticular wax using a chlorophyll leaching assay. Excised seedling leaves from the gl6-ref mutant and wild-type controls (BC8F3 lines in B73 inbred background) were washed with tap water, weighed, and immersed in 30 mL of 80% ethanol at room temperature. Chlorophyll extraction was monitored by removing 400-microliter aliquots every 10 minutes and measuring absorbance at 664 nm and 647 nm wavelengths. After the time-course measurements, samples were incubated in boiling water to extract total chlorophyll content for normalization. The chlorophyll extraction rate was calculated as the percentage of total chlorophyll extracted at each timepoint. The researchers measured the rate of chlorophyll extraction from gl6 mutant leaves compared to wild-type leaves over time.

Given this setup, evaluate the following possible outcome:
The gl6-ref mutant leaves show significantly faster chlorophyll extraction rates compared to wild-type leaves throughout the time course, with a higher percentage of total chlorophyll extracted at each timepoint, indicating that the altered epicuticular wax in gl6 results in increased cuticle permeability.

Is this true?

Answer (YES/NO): YES